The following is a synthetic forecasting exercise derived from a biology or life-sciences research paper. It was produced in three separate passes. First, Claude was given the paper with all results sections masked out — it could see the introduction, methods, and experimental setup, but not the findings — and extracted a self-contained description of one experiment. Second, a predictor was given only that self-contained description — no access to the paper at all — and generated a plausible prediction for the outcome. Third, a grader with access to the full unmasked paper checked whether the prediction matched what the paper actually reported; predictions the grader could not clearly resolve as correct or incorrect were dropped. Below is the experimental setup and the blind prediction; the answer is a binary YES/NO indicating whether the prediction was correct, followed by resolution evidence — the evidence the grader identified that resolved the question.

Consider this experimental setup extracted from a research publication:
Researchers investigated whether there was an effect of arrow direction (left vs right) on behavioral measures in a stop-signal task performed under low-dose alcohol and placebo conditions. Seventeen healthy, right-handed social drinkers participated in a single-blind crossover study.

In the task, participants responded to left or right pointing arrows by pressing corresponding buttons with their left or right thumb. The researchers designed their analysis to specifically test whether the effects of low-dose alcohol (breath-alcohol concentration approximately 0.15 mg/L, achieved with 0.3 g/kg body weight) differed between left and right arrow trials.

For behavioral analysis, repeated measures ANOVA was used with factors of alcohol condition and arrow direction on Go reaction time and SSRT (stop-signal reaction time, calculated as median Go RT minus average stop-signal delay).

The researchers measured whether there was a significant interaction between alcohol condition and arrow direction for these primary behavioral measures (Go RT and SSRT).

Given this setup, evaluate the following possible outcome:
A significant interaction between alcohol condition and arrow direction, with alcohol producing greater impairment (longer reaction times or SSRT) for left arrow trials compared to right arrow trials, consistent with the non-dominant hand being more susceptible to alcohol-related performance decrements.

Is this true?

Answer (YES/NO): NO